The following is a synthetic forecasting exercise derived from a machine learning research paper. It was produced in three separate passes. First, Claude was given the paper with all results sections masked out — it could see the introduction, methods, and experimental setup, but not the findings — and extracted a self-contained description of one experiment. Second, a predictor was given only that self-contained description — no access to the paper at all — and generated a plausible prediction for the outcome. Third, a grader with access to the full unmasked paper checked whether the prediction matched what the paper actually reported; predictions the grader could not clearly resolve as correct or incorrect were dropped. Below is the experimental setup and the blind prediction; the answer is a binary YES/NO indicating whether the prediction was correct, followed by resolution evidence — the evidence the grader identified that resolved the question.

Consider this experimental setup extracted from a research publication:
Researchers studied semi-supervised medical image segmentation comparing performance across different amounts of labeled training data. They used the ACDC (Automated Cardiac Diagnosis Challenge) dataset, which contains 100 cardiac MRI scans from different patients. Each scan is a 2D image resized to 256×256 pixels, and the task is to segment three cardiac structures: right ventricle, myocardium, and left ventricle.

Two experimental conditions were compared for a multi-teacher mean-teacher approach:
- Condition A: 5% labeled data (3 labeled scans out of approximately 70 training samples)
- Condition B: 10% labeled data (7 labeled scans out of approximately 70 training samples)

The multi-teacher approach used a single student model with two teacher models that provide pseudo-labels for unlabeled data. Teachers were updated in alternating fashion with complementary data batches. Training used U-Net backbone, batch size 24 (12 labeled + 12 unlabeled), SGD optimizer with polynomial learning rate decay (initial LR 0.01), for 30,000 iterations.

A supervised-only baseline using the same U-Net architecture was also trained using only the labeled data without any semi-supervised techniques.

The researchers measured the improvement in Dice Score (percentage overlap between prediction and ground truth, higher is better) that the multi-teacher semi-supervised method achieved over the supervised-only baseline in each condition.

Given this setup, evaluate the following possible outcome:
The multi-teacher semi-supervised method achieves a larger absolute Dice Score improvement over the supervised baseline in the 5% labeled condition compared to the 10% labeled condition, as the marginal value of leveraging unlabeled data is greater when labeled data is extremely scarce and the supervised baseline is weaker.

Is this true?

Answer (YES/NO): YES